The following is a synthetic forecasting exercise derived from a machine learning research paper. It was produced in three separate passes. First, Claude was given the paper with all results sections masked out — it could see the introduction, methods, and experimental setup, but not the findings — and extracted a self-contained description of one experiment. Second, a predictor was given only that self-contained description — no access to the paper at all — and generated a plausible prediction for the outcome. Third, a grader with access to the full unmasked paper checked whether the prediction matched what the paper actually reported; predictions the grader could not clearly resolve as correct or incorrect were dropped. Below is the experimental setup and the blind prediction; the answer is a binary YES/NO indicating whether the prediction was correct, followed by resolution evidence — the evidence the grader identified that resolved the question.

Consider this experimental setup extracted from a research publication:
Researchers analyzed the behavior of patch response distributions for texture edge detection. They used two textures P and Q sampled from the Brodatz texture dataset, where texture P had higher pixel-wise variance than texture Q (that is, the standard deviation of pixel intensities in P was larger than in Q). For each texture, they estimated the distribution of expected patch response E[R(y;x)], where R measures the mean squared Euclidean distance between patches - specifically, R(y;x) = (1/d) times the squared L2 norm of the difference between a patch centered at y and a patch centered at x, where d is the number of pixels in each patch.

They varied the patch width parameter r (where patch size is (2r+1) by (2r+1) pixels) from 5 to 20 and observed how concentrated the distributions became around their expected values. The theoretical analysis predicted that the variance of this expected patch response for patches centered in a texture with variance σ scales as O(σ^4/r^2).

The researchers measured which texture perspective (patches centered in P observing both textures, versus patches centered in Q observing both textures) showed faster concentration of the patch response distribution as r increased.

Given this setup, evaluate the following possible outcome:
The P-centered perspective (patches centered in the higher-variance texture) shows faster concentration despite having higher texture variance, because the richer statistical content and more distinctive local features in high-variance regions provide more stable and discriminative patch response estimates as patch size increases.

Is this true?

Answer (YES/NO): NO